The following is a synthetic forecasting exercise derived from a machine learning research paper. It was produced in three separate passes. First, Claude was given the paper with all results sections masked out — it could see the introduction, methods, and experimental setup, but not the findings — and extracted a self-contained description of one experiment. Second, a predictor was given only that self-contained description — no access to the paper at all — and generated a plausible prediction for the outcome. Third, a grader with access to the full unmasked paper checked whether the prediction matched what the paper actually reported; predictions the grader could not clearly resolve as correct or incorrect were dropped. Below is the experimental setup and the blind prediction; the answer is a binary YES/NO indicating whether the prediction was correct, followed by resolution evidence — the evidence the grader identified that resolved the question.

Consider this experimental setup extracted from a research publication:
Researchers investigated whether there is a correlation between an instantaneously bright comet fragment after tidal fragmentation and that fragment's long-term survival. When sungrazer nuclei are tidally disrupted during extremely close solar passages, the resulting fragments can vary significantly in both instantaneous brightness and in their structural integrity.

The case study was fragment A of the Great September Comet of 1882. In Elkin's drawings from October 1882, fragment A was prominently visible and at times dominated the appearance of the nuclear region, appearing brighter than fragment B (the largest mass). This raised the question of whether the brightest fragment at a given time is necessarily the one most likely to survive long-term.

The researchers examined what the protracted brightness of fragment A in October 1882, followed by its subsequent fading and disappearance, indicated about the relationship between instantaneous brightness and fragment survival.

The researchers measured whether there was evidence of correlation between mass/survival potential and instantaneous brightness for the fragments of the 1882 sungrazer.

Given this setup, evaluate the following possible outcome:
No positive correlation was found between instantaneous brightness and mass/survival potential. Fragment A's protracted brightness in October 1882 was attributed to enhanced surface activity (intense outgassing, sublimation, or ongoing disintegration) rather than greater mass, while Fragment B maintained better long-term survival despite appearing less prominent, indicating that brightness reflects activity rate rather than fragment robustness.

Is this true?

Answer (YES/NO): YES